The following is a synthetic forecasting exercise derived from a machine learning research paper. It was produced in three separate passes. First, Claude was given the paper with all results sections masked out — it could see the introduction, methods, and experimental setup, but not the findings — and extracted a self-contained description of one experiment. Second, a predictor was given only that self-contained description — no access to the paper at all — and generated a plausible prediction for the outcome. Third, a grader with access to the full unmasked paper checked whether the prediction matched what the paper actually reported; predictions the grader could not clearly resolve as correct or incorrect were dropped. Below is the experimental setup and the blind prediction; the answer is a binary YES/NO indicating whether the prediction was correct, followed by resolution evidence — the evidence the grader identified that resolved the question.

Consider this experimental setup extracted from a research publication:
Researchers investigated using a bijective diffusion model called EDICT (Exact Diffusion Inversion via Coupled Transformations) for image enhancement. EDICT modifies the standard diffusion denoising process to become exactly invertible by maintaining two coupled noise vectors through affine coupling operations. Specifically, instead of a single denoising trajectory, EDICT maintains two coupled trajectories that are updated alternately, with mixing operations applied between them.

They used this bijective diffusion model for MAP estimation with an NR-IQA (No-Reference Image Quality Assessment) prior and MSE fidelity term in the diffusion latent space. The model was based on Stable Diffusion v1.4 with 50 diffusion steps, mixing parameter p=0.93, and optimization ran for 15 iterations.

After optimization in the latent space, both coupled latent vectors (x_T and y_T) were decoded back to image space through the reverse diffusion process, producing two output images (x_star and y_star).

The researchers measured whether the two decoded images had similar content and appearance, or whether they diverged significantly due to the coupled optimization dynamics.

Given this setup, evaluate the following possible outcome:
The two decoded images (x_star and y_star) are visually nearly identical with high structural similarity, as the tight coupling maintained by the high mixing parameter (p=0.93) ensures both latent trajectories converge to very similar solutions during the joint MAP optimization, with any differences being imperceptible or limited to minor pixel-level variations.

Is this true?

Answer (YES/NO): YES